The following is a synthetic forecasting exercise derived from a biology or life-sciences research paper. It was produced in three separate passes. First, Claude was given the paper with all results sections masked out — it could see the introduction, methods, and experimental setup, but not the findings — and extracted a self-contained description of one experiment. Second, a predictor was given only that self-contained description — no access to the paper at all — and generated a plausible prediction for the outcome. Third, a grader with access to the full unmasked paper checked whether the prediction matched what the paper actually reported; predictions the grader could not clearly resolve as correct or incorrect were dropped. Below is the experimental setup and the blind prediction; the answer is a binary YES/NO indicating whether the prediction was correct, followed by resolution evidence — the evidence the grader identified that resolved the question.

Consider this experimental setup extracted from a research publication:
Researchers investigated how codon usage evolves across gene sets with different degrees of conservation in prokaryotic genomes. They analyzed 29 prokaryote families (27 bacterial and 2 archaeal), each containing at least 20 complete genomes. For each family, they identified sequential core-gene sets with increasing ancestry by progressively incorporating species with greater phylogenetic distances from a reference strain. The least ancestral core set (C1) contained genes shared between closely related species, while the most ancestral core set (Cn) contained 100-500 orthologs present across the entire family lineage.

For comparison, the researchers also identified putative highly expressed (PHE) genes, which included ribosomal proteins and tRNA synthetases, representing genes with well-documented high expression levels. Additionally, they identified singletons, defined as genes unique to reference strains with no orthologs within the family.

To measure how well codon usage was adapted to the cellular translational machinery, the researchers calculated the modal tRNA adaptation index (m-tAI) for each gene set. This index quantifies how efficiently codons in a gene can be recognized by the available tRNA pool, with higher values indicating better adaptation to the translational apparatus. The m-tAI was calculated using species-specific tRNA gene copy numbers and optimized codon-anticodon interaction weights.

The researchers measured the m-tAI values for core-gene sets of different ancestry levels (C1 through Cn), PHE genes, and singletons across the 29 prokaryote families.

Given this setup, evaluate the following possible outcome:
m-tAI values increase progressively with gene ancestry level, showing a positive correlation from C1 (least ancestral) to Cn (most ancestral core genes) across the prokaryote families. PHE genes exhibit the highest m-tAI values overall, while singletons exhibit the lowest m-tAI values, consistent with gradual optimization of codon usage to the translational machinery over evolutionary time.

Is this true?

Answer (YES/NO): YES